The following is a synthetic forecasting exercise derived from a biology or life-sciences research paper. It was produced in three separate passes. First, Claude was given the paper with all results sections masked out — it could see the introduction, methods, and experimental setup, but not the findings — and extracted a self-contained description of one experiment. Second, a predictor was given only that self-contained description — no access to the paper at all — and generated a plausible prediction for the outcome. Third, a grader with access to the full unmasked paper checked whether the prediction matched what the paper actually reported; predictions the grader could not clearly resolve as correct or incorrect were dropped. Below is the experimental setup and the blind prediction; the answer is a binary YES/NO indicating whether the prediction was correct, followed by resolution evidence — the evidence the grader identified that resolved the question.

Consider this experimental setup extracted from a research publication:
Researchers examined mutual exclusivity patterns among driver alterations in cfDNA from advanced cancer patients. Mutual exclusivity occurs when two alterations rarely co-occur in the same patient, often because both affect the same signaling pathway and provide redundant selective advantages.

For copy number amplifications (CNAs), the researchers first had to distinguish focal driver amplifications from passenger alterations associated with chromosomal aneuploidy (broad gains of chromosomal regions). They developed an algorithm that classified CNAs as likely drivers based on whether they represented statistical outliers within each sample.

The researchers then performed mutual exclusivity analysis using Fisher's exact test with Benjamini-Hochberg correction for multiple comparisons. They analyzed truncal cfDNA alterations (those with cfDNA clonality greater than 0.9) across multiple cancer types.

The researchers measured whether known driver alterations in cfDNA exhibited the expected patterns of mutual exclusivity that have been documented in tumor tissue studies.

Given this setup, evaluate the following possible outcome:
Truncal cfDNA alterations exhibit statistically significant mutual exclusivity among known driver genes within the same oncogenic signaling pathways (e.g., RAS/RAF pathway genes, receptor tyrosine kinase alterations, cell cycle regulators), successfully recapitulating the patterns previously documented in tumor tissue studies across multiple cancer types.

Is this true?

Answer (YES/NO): YES